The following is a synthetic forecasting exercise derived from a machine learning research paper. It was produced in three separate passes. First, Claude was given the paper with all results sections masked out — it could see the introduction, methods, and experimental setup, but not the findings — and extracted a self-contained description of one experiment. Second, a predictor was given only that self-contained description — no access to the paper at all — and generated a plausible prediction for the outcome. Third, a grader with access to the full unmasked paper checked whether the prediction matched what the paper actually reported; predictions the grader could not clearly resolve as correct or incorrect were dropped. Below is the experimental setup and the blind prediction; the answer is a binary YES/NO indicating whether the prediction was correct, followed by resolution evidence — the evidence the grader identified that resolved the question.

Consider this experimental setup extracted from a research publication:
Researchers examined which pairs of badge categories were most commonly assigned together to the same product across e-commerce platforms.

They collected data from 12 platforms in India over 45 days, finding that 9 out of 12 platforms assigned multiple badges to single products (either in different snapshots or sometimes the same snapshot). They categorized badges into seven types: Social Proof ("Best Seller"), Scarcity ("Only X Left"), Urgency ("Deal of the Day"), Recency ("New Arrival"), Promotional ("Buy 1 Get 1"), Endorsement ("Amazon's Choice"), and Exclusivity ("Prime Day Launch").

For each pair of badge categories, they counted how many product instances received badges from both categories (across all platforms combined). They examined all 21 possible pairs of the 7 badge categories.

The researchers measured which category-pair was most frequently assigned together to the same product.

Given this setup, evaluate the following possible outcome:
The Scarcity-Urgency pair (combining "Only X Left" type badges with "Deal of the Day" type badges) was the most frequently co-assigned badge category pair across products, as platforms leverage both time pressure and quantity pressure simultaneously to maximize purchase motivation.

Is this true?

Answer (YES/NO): NO